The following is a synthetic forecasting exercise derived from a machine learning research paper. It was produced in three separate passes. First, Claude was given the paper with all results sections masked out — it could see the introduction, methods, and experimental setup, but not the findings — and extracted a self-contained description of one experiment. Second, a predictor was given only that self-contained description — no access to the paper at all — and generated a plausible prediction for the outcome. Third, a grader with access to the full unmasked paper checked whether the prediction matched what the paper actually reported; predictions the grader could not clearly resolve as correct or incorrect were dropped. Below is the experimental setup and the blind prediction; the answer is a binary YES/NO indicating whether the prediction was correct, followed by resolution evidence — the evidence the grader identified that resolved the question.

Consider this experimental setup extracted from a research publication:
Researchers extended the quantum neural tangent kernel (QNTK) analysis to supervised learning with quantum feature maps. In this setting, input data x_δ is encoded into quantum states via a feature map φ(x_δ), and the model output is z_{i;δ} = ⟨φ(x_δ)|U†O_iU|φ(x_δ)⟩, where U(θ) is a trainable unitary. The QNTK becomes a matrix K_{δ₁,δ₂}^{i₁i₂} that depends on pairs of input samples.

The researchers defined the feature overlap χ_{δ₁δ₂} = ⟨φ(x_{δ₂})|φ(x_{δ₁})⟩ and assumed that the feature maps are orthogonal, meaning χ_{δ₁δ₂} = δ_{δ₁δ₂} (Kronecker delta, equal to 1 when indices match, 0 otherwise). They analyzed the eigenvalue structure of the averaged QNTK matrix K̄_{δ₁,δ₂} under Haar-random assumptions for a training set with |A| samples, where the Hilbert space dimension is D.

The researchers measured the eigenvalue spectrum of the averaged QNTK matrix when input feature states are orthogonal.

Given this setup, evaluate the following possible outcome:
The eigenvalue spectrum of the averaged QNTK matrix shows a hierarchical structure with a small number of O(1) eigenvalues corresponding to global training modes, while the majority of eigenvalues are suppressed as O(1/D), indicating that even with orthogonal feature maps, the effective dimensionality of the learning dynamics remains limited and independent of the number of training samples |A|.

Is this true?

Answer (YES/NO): NO